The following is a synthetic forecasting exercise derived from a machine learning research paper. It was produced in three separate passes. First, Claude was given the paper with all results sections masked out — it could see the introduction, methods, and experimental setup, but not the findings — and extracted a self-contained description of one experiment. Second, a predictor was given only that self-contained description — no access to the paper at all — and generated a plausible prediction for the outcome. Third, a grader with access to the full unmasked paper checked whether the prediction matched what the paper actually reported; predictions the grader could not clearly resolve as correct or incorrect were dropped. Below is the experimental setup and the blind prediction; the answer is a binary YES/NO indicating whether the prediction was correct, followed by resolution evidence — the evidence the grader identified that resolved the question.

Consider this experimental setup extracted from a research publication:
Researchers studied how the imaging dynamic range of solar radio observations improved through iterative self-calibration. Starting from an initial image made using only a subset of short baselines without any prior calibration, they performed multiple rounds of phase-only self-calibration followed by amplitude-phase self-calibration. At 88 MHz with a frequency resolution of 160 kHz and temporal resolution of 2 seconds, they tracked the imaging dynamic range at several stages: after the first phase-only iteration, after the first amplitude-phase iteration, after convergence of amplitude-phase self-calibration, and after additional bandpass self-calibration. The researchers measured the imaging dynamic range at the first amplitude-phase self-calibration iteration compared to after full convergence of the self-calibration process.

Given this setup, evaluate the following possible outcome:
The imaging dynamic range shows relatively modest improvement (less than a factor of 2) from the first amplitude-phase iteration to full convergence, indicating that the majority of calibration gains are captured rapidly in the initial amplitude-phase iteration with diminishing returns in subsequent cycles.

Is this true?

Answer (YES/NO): YES